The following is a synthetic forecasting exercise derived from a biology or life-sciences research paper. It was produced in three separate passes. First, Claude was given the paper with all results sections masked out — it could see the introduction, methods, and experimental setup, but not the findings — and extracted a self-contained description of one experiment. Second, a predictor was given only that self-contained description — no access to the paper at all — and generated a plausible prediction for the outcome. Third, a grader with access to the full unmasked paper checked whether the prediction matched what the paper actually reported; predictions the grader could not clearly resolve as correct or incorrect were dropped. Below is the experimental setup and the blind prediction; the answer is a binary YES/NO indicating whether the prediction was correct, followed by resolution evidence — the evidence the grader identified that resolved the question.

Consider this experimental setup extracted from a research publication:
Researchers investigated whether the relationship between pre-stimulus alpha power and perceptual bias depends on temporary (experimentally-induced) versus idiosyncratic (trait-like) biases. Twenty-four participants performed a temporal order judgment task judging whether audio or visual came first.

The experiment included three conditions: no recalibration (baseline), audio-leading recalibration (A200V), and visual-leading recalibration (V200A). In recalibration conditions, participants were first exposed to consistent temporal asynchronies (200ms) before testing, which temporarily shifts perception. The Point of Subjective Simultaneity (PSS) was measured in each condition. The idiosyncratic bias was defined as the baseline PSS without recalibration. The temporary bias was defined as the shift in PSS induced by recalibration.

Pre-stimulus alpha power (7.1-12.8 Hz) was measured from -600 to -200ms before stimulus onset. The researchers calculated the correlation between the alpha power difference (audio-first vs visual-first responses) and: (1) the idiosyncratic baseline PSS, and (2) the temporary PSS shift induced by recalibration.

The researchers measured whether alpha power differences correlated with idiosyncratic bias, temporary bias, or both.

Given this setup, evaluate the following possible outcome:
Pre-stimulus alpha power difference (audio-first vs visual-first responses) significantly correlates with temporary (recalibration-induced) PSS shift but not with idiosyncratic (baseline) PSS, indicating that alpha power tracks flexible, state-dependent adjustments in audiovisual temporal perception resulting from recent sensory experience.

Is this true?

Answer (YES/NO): NO